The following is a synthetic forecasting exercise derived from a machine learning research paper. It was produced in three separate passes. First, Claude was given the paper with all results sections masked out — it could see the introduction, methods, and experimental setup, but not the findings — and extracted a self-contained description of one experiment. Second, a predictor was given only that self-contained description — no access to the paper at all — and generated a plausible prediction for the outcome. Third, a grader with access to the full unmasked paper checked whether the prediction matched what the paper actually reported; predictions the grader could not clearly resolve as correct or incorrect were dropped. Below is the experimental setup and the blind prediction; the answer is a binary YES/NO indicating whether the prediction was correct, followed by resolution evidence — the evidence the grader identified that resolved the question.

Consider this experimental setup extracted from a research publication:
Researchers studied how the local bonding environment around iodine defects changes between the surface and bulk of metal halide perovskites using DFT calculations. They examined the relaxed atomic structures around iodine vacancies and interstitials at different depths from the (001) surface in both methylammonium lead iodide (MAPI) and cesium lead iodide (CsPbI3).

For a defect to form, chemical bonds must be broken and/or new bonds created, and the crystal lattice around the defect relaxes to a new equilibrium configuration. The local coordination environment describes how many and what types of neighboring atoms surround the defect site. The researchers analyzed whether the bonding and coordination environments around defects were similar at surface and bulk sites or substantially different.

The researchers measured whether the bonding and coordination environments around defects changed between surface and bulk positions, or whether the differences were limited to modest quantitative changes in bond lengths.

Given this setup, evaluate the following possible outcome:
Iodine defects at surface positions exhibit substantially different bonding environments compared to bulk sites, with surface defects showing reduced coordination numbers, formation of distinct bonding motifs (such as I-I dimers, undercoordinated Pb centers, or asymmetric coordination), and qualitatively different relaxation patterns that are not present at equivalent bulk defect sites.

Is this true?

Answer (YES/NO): NO